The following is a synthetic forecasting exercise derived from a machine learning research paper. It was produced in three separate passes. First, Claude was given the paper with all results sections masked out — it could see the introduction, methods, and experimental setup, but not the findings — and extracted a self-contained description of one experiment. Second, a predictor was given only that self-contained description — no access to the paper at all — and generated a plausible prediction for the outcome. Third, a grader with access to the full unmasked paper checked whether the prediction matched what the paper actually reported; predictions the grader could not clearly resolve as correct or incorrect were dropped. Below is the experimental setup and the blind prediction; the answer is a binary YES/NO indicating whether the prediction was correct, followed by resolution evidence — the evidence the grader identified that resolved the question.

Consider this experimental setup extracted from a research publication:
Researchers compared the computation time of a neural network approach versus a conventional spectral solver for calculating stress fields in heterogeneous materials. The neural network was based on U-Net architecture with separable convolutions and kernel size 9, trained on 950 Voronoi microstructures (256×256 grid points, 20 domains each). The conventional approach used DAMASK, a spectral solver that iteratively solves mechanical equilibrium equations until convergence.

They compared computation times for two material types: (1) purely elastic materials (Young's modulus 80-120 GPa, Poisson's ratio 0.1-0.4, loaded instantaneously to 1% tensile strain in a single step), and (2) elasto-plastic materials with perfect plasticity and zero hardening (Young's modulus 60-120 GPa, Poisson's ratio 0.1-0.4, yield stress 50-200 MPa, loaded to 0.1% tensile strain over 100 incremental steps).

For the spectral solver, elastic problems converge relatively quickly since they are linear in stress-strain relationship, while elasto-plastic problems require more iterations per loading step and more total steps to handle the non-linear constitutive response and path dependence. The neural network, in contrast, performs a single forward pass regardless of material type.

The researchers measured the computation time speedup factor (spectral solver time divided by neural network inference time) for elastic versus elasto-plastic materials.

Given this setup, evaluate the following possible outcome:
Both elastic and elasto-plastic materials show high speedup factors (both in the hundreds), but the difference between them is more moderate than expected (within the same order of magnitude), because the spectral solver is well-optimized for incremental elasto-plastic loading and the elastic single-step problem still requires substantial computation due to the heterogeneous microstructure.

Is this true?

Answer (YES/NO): NO